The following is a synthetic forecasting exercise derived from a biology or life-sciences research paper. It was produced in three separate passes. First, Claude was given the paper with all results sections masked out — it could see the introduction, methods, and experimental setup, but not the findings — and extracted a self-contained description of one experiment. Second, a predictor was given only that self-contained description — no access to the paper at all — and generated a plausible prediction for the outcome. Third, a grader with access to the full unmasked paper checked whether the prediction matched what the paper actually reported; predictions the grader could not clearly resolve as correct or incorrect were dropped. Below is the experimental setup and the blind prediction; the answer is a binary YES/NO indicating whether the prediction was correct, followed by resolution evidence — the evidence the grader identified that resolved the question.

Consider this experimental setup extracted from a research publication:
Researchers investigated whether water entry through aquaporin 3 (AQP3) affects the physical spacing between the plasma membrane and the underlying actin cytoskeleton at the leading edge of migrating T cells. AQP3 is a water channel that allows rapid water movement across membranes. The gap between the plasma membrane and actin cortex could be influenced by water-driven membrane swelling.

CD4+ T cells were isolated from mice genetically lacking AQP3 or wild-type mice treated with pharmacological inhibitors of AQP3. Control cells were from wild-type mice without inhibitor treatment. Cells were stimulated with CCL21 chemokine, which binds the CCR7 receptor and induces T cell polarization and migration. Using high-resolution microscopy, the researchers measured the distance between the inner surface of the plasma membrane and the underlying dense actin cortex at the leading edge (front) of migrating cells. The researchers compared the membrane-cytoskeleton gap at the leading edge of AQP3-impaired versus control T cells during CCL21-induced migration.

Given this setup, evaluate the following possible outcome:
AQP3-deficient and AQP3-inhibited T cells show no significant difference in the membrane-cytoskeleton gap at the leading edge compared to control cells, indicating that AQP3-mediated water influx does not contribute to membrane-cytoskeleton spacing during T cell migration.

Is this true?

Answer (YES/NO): NO